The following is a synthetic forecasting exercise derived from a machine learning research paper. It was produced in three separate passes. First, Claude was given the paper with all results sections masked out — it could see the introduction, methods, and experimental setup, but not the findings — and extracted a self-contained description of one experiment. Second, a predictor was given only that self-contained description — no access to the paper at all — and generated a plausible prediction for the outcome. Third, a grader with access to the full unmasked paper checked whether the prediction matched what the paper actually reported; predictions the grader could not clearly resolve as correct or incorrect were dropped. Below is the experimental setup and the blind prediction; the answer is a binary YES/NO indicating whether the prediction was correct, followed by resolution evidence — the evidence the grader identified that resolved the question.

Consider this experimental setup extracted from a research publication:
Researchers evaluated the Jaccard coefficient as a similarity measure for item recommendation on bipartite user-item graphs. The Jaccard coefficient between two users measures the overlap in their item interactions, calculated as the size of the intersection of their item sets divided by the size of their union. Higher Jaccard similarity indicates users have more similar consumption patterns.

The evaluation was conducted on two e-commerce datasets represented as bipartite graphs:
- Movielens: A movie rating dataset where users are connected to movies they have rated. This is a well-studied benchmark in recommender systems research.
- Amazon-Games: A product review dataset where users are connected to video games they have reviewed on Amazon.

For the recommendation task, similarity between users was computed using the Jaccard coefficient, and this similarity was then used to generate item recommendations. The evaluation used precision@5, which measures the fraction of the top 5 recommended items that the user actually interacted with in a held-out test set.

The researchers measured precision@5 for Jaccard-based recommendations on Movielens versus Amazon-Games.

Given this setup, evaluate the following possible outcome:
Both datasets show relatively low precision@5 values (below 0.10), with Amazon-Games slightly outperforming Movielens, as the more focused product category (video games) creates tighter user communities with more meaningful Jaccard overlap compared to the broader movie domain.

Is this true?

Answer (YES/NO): NO